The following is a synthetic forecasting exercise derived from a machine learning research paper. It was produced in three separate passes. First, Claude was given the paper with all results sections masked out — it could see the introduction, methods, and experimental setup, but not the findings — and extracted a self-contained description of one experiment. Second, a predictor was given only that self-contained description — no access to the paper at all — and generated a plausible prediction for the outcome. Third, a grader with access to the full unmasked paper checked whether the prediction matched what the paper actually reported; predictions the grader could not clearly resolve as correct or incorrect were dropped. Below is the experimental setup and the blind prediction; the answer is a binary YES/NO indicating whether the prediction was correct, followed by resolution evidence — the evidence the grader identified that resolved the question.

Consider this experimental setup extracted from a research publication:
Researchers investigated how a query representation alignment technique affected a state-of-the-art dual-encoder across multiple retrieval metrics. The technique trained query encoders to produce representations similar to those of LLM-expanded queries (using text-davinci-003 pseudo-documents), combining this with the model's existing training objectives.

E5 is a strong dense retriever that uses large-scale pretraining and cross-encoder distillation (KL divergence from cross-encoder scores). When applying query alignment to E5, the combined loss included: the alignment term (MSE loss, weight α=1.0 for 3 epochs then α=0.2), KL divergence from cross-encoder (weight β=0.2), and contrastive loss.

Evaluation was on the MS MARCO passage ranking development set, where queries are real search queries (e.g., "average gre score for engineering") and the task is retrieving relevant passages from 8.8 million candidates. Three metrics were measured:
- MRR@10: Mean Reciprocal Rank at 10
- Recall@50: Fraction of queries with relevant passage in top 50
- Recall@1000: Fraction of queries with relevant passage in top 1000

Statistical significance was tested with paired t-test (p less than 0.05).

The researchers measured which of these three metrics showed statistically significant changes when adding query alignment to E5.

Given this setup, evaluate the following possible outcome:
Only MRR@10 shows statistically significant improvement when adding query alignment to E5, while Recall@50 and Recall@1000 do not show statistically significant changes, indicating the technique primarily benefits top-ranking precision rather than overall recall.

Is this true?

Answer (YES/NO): NO